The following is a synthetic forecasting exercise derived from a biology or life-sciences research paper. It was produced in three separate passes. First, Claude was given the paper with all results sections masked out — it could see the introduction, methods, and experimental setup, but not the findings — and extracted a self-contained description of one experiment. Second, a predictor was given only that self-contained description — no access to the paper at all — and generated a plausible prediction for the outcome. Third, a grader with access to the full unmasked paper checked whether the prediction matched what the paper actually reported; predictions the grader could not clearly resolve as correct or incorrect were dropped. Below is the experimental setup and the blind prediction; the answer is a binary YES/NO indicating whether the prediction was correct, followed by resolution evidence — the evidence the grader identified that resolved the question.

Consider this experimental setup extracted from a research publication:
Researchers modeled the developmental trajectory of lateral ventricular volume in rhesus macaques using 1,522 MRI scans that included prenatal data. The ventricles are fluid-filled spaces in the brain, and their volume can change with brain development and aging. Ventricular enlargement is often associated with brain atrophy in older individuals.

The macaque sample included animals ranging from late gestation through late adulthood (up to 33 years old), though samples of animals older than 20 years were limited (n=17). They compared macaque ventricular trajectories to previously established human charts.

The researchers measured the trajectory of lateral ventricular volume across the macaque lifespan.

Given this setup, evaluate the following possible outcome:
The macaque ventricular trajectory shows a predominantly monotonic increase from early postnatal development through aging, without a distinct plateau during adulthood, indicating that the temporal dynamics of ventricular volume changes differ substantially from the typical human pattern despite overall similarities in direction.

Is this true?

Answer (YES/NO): YES